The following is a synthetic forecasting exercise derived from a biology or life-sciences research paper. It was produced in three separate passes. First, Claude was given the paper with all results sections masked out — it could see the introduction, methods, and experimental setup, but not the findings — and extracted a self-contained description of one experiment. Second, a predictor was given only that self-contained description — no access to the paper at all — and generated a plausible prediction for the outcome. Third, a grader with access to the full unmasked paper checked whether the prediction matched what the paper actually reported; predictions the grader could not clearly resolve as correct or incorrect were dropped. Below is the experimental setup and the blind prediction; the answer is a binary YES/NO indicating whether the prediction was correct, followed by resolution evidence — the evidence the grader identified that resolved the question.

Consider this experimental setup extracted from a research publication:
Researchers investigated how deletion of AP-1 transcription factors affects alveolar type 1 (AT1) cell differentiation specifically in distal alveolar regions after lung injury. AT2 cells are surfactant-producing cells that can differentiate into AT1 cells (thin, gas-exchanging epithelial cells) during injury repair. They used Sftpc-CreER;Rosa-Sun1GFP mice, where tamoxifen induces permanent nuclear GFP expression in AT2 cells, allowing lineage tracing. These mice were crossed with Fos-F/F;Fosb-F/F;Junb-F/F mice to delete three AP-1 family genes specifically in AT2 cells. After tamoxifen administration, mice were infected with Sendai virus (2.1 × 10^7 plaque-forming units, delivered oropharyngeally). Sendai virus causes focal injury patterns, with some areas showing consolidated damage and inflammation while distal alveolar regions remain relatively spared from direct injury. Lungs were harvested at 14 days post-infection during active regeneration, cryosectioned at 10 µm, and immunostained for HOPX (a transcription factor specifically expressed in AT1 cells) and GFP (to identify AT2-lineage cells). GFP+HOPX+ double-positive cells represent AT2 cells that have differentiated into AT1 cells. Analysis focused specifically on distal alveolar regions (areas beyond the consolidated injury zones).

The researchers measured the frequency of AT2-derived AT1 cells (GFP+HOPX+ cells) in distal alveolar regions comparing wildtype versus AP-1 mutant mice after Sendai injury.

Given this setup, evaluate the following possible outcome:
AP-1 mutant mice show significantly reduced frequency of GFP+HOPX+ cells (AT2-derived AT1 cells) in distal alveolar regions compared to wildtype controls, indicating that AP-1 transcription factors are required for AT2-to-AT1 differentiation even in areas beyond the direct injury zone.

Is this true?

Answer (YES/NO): NO